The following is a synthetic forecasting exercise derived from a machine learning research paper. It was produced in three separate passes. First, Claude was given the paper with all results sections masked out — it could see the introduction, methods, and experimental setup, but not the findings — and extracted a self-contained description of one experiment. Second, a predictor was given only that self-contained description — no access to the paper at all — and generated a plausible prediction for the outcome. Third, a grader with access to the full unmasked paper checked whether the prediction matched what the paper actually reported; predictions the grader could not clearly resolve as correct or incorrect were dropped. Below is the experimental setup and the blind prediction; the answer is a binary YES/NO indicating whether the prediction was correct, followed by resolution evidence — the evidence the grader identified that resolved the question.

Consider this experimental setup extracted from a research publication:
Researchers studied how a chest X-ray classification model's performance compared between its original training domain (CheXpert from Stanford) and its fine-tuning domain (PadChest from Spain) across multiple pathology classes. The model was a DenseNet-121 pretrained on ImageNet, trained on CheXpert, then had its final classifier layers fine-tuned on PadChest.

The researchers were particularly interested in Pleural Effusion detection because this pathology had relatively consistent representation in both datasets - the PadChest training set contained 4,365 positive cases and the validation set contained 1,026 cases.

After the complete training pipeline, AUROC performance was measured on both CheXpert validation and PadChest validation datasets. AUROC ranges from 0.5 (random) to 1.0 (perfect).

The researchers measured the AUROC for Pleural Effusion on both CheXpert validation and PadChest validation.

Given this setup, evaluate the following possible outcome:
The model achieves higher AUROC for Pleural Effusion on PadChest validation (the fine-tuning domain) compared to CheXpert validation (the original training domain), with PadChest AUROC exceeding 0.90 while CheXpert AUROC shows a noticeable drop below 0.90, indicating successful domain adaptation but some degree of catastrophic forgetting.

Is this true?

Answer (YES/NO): YES